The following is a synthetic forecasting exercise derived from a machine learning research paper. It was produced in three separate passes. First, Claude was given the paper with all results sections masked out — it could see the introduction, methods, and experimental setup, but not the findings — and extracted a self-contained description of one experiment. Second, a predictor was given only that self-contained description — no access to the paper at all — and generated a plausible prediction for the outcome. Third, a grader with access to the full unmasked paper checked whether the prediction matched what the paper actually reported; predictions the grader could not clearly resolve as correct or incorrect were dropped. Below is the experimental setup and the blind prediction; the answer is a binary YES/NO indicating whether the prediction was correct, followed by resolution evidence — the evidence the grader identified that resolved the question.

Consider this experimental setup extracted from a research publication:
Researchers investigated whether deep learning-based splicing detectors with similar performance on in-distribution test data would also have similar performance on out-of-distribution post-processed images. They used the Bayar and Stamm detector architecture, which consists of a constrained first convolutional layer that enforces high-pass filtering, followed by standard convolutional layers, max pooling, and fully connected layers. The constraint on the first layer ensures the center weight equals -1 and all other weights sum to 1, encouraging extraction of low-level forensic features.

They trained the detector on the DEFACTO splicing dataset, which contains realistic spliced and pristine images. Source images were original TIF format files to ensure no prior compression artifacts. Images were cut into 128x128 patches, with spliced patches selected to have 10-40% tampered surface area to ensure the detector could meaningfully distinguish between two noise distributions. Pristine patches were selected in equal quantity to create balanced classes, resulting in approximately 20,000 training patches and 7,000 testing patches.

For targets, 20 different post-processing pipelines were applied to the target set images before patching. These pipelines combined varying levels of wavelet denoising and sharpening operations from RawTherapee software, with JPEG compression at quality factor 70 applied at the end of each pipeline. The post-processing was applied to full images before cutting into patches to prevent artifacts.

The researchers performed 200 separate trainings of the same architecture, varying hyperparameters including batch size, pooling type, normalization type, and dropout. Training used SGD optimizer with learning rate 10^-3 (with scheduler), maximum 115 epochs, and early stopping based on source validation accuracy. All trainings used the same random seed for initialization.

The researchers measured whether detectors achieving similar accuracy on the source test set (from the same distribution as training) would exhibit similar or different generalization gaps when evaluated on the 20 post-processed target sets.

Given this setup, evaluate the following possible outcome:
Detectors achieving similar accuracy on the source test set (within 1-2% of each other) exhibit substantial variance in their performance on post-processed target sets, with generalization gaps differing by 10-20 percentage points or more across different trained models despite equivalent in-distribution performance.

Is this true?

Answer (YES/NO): YES